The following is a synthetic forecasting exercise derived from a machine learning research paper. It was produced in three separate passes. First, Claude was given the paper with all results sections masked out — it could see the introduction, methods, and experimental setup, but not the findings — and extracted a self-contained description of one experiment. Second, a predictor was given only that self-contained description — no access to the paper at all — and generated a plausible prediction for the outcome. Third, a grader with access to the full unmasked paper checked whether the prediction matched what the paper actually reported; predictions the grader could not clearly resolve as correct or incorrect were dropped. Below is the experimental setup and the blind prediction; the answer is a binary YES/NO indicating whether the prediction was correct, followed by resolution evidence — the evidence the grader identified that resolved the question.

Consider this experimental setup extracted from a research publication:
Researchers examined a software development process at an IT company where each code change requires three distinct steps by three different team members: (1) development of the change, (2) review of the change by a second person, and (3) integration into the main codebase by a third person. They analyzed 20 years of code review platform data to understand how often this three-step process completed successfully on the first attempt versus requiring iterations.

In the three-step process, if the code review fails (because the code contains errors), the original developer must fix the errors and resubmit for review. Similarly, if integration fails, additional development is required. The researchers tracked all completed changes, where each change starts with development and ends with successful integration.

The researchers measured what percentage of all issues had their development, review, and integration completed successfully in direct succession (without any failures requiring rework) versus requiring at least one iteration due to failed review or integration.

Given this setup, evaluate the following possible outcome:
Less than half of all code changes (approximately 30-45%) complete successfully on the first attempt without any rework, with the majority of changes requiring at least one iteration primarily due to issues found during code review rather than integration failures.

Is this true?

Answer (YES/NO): NO